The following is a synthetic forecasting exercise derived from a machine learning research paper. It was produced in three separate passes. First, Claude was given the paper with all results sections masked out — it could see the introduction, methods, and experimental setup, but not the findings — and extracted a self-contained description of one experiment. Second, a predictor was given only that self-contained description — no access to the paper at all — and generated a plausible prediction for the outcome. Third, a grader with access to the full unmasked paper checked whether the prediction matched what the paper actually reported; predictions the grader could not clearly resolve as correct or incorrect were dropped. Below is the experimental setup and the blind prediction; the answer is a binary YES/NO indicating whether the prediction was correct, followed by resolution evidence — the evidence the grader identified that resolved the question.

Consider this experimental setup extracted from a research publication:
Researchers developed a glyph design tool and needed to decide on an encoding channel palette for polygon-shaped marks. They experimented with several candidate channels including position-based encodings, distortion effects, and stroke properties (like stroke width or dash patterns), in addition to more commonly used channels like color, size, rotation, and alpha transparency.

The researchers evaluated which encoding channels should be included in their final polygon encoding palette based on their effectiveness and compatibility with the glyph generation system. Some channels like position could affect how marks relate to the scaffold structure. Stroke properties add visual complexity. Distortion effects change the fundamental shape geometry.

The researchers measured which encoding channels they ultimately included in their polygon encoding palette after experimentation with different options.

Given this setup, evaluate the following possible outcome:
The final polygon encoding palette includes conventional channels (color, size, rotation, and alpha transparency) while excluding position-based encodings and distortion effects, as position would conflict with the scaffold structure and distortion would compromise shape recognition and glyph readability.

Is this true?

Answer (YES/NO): YES